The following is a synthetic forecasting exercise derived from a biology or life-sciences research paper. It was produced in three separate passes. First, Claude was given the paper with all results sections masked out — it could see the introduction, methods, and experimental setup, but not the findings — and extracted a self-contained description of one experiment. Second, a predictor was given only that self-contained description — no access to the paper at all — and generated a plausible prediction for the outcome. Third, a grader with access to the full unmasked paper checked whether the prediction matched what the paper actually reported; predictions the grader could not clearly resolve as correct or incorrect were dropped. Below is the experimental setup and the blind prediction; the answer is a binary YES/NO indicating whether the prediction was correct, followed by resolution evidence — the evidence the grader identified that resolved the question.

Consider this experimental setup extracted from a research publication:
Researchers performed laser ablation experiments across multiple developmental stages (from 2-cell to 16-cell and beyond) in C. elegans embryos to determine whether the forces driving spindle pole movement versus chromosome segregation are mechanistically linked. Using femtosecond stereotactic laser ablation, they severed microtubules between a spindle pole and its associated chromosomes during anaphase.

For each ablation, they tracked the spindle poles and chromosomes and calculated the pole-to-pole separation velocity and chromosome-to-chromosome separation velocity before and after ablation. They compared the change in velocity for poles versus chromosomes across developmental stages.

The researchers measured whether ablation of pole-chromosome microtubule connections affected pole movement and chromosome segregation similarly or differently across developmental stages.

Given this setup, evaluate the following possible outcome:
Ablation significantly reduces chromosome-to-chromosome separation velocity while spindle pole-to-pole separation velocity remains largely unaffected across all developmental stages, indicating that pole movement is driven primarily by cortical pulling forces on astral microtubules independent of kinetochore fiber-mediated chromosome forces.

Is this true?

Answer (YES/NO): NO